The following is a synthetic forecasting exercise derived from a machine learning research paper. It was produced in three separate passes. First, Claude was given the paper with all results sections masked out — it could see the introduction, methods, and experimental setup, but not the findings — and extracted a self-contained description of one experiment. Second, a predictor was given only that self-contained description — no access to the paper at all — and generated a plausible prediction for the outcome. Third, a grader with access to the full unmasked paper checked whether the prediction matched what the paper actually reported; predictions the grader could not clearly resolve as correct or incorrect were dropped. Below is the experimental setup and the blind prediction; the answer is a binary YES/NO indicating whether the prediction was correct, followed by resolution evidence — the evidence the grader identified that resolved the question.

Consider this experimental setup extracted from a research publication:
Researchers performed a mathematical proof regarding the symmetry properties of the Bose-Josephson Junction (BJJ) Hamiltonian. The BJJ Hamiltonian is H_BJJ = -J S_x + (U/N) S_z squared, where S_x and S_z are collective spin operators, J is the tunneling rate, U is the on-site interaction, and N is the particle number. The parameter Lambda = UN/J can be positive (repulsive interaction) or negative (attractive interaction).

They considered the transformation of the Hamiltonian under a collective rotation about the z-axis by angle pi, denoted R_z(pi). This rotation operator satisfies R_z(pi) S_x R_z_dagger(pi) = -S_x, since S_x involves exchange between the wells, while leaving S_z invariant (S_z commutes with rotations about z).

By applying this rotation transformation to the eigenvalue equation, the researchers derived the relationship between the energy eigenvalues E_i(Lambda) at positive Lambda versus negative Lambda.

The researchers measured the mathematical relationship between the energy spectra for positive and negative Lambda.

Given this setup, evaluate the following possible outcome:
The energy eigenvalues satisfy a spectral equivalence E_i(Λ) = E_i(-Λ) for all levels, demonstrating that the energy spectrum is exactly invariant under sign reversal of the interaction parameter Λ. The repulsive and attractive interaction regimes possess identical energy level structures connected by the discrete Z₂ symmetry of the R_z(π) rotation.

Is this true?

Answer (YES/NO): NO